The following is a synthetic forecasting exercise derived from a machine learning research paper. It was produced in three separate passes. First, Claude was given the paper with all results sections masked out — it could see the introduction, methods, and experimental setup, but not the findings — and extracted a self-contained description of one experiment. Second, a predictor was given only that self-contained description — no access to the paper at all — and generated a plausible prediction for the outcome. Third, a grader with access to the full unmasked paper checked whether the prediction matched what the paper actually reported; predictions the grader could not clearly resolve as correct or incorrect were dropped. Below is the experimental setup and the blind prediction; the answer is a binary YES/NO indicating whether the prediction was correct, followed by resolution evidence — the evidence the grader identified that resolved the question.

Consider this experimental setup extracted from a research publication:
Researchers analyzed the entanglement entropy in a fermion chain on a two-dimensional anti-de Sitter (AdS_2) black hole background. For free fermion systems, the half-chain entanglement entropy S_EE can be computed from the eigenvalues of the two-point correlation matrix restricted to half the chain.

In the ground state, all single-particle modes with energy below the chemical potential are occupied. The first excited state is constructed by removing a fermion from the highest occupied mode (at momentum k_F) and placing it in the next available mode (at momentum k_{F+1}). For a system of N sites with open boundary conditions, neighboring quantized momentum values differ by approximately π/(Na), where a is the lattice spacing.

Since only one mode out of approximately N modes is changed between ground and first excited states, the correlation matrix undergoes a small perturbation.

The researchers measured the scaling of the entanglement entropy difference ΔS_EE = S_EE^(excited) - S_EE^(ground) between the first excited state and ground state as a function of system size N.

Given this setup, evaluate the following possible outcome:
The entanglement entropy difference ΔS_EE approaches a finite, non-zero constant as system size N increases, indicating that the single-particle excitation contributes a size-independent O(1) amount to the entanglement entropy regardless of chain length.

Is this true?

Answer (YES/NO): NO